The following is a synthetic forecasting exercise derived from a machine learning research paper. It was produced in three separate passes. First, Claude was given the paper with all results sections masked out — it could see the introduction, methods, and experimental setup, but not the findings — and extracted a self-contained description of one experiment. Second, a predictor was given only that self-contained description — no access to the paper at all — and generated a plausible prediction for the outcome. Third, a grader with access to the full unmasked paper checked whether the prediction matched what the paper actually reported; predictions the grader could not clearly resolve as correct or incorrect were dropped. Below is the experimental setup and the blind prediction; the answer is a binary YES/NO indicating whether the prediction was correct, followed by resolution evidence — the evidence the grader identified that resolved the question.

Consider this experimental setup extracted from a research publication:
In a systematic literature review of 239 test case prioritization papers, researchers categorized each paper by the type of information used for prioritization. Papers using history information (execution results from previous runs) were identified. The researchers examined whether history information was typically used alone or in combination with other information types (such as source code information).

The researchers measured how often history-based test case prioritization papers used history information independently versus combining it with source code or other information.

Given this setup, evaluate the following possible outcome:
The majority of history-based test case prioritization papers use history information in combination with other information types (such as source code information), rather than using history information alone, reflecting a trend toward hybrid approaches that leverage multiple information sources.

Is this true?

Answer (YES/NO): YES